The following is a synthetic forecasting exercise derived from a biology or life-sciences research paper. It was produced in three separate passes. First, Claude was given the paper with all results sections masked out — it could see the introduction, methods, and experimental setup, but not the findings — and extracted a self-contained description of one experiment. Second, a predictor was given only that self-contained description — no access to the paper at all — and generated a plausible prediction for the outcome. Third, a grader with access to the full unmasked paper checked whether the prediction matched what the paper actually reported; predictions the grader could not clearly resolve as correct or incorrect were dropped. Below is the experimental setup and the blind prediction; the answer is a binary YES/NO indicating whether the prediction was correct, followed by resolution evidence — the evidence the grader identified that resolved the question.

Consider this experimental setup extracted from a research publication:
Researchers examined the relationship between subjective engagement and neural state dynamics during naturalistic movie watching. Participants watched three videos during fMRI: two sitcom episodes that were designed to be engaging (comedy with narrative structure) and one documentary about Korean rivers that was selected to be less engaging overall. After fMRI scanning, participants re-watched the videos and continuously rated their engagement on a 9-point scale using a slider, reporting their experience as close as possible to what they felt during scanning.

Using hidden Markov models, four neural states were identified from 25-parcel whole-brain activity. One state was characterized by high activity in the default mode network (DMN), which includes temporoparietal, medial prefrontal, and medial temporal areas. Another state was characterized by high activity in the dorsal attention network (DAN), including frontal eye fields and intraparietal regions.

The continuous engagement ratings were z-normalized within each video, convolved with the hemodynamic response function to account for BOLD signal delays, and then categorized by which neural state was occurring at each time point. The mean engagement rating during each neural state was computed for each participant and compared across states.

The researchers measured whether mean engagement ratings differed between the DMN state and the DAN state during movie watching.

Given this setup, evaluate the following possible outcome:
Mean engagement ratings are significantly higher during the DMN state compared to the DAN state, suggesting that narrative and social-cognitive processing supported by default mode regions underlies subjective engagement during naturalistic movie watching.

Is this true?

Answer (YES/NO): NO